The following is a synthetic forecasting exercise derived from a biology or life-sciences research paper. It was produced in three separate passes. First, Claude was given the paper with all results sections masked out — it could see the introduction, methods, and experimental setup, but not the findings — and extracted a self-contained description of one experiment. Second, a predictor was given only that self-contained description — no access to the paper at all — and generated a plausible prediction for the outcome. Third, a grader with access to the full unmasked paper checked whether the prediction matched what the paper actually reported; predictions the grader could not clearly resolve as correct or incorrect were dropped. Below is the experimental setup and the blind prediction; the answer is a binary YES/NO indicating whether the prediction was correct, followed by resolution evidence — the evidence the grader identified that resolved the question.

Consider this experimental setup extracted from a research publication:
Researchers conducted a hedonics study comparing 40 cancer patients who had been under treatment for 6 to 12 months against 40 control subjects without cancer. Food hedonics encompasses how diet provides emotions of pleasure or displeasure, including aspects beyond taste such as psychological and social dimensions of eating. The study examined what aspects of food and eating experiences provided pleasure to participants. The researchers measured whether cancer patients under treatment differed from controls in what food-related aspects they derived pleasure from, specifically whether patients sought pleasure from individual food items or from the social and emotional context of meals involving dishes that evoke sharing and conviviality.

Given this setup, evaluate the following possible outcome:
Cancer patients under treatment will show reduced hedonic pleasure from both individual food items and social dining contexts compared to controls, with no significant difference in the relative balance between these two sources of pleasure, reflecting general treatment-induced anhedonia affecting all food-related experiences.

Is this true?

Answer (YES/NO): NO